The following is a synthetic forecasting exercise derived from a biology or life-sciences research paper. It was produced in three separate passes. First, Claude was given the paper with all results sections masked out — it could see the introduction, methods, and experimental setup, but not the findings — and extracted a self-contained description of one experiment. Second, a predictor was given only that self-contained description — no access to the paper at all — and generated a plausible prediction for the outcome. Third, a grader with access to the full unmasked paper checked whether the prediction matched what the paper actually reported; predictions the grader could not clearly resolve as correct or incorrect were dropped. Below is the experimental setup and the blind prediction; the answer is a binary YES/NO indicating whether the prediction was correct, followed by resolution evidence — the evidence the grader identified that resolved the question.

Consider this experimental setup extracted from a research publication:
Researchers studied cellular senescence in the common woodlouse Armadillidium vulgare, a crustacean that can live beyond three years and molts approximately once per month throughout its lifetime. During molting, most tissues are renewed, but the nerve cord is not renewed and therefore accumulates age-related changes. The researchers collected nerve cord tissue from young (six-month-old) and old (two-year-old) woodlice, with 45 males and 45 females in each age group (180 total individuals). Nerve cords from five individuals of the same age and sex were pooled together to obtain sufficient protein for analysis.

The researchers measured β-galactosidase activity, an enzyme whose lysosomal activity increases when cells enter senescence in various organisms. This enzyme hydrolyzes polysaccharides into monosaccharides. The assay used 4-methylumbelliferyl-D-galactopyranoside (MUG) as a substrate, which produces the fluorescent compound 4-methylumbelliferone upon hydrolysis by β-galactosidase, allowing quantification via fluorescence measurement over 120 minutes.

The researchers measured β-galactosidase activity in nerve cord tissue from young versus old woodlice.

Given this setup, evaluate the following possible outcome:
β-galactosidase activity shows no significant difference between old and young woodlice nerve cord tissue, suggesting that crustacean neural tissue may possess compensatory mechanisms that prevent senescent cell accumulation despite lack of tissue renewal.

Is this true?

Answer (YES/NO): NO